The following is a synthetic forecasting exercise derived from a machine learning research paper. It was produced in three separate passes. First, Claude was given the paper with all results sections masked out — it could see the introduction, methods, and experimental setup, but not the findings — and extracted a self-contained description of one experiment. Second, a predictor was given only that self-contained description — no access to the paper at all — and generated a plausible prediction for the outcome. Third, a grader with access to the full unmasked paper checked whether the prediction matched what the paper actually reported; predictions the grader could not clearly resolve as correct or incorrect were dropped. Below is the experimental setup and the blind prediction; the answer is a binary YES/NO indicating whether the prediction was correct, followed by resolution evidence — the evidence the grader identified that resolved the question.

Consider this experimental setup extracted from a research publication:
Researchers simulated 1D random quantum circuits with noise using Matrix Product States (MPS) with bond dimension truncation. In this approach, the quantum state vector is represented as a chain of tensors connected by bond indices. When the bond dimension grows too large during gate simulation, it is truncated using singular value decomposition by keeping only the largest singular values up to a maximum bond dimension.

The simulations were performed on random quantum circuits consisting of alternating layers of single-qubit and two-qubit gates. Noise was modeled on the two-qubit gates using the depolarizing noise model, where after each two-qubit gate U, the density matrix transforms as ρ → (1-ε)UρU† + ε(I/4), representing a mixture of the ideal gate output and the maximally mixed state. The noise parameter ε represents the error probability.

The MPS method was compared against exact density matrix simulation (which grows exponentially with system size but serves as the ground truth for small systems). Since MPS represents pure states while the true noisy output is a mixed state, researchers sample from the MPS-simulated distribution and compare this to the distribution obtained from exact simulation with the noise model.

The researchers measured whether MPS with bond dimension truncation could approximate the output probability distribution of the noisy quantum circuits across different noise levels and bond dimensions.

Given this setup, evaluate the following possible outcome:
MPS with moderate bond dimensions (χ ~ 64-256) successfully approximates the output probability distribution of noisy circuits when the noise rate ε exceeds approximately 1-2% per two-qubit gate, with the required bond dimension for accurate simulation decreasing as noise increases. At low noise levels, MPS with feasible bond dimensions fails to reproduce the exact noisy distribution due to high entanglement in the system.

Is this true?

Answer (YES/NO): NO